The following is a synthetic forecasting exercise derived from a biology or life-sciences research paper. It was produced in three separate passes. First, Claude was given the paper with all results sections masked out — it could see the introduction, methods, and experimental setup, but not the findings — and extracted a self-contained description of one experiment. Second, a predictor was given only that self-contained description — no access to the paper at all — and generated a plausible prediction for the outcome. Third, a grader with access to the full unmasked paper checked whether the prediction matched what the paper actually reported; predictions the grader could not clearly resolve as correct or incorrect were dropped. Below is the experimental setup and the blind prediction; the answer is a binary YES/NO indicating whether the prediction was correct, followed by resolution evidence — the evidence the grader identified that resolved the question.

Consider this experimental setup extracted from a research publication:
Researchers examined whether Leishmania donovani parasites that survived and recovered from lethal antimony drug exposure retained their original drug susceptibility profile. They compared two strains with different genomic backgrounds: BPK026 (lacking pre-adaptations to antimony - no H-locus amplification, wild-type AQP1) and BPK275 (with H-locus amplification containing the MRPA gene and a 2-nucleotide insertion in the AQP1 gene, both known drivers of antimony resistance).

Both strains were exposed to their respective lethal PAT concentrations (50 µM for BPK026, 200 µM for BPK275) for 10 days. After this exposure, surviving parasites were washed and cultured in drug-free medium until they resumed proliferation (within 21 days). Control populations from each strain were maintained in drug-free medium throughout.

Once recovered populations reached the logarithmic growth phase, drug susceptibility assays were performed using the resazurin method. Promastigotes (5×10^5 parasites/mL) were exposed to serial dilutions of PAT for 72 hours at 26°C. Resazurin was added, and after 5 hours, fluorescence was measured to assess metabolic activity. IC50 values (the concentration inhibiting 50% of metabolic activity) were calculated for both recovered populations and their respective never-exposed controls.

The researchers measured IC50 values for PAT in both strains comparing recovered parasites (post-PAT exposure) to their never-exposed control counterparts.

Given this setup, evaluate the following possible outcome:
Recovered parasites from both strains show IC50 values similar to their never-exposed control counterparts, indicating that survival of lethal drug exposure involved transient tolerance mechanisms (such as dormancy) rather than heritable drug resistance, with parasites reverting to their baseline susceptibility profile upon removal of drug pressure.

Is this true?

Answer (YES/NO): NO